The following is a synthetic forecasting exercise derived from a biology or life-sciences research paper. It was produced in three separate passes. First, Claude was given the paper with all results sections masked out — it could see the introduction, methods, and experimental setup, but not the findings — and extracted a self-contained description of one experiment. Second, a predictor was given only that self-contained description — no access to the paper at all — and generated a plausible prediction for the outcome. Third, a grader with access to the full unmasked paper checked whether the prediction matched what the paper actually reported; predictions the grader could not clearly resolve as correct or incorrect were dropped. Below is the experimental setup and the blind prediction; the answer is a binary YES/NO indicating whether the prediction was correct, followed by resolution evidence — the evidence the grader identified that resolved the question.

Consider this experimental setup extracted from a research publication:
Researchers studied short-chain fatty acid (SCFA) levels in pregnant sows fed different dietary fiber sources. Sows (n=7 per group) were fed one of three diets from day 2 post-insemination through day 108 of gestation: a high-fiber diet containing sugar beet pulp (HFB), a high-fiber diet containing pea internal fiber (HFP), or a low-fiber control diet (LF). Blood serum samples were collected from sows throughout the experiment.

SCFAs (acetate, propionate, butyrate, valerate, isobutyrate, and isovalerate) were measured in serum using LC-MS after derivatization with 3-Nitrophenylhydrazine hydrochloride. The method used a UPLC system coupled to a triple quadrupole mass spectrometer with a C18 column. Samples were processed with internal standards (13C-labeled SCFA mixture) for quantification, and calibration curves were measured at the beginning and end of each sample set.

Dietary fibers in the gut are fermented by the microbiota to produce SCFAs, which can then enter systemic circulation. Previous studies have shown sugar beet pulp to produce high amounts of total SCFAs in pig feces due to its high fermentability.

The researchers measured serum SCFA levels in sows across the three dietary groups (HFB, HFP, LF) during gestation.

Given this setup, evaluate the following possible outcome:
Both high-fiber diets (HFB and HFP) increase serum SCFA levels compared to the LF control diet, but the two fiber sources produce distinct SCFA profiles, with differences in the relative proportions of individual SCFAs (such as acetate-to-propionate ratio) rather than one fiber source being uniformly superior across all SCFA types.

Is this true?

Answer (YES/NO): NO